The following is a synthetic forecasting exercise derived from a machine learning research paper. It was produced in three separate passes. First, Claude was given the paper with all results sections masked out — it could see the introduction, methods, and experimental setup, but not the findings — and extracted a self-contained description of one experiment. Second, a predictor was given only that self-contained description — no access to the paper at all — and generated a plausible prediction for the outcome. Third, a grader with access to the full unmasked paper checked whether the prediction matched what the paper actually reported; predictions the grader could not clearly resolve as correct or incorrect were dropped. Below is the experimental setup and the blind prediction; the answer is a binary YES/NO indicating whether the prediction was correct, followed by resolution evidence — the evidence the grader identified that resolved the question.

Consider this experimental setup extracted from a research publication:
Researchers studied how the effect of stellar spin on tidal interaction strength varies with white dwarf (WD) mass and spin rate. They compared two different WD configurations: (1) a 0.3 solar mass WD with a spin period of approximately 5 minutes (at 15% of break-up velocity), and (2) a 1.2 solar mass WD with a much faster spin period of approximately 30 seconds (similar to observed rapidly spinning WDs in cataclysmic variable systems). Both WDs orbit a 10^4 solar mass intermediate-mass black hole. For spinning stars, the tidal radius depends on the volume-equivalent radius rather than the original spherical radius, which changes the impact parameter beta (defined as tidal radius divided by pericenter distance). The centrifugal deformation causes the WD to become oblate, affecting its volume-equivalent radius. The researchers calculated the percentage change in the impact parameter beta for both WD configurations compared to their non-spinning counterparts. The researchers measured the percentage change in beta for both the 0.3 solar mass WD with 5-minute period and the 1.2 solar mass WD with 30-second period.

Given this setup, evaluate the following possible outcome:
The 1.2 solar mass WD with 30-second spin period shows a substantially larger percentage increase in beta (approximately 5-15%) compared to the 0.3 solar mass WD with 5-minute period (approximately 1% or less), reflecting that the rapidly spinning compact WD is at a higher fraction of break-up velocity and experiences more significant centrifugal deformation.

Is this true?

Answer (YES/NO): NO